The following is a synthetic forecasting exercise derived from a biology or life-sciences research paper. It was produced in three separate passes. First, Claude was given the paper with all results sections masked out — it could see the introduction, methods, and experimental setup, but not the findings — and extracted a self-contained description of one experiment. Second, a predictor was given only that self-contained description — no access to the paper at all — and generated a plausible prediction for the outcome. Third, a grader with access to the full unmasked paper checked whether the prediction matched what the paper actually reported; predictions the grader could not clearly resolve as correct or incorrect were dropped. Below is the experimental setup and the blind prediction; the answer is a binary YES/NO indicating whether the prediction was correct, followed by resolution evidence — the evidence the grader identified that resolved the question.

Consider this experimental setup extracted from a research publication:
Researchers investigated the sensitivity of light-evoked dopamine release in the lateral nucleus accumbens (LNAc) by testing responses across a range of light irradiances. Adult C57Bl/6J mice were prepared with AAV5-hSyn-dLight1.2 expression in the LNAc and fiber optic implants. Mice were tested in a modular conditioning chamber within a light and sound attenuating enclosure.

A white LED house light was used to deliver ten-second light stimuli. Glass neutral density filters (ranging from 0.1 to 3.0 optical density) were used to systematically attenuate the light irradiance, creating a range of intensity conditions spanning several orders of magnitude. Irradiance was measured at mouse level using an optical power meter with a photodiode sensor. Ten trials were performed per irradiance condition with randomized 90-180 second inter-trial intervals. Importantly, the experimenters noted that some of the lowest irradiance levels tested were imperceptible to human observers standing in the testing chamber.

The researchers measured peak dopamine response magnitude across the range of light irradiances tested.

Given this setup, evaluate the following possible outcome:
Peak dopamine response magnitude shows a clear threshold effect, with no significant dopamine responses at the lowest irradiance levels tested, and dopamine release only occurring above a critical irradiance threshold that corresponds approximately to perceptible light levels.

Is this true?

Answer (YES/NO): NO